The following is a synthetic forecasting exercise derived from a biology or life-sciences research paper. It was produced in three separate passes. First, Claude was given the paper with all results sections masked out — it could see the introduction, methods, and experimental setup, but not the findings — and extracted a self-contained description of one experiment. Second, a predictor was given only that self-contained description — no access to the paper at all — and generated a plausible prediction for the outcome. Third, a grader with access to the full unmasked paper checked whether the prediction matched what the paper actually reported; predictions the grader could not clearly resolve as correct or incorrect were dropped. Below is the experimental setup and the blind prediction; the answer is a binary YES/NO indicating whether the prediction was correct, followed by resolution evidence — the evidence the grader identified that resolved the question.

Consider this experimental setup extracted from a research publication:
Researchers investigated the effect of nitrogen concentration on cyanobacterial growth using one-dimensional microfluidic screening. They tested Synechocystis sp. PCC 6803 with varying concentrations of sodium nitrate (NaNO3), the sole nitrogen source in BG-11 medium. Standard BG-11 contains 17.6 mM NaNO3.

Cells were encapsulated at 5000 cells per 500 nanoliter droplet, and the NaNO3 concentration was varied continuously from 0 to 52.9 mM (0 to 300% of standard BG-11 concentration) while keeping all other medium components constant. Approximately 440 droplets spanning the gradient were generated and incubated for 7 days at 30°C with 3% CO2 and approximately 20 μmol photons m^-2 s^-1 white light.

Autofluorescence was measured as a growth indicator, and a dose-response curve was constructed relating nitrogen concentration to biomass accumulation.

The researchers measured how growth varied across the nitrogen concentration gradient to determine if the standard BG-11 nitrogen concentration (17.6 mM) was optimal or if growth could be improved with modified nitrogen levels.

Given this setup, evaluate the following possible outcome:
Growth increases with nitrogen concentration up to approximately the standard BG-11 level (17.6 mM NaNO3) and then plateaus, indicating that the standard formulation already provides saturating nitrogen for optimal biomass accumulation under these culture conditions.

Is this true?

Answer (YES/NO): NO